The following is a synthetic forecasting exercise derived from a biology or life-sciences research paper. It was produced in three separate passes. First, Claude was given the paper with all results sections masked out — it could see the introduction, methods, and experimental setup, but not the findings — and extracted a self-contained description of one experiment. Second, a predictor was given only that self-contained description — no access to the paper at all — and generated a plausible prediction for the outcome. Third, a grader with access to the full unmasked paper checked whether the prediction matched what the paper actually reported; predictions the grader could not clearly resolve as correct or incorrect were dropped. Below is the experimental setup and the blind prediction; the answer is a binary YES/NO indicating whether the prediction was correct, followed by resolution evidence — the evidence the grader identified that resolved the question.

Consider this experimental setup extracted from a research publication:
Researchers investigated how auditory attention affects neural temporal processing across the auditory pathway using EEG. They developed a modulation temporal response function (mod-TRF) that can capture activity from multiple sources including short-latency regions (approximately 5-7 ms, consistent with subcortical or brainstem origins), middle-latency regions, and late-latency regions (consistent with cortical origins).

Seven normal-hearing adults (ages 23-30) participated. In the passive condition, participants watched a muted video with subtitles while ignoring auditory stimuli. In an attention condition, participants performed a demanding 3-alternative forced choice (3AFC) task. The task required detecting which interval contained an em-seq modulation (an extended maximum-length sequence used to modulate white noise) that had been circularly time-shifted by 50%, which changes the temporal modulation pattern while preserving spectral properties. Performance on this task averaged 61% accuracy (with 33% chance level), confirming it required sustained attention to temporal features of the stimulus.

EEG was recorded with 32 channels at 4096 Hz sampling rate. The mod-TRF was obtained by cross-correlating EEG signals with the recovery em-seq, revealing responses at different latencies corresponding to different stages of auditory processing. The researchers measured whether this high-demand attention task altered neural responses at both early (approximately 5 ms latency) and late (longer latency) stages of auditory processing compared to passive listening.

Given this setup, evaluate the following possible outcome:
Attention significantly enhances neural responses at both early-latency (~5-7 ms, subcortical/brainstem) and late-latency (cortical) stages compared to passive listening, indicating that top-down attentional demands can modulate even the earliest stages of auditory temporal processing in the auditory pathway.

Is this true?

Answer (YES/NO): YES